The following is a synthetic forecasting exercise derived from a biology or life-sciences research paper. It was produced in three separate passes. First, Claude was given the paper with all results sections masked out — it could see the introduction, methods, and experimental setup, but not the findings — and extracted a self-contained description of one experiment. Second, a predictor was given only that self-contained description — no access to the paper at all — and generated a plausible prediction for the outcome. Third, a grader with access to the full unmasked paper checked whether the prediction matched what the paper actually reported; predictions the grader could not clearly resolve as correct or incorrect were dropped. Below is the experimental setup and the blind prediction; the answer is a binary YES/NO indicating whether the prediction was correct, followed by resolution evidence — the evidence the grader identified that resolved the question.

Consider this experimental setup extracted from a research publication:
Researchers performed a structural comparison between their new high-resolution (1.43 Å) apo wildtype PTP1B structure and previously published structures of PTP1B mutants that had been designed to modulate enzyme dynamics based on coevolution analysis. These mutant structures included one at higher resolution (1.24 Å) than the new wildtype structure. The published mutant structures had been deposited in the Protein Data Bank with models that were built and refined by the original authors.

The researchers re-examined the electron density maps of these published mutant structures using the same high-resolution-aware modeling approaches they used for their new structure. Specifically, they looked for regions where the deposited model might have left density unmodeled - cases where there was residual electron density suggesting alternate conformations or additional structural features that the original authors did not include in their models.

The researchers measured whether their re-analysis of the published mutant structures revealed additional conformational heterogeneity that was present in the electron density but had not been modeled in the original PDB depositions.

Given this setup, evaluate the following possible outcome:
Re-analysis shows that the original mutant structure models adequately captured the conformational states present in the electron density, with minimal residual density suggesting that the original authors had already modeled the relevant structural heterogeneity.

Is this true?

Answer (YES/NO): NO